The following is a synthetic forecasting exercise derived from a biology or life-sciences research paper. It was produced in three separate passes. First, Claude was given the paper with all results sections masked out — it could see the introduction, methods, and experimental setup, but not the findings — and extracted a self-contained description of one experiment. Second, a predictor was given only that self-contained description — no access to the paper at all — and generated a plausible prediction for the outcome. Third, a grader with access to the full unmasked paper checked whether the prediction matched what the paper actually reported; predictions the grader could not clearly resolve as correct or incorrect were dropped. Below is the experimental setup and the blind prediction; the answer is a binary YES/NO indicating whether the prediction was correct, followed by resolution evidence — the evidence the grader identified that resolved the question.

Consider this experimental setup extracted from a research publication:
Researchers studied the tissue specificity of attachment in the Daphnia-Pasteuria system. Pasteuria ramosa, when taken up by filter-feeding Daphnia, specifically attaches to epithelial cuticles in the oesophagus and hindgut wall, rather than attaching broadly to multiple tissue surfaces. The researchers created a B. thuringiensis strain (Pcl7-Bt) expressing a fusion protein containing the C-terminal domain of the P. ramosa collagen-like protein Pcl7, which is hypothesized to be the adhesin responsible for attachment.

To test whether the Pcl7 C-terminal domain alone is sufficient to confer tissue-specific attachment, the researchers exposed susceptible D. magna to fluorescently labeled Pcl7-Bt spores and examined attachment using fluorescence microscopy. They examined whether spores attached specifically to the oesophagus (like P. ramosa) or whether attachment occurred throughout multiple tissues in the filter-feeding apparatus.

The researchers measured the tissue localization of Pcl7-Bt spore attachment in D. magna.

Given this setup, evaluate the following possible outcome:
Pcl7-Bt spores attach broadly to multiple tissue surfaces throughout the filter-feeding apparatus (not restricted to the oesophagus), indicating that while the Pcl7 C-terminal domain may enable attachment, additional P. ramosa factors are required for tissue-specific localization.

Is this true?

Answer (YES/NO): NO